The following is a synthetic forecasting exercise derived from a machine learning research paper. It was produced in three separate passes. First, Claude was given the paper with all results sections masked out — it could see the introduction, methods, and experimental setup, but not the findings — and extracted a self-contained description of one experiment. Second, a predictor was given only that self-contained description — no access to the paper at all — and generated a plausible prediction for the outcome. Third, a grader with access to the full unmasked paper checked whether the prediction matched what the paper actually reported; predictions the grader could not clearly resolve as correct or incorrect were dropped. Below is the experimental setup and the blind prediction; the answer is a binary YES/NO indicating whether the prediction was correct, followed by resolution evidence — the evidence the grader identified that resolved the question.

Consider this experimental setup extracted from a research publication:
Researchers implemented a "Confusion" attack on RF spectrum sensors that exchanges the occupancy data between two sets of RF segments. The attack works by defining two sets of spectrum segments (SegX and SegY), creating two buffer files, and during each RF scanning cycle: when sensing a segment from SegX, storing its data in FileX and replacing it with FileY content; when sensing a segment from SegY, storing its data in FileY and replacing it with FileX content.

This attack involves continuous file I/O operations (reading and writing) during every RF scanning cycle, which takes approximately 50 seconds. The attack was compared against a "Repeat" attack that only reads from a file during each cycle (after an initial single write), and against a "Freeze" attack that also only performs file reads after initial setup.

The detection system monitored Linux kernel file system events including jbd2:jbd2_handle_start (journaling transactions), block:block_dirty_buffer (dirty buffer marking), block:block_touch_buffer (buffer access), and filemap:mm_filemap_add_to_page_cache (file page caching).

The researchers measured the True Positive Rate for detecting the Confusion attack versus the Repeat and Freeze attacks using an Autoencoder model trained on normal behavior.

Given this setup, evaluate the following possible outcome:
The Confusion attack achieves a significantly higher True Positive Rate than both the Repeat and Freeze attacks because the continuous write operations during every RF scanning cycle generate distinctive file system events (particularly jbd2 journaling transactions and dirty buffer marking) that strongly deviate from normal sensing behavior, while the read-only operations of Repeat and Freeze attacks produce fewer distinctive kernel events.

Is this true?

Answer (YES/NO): YES